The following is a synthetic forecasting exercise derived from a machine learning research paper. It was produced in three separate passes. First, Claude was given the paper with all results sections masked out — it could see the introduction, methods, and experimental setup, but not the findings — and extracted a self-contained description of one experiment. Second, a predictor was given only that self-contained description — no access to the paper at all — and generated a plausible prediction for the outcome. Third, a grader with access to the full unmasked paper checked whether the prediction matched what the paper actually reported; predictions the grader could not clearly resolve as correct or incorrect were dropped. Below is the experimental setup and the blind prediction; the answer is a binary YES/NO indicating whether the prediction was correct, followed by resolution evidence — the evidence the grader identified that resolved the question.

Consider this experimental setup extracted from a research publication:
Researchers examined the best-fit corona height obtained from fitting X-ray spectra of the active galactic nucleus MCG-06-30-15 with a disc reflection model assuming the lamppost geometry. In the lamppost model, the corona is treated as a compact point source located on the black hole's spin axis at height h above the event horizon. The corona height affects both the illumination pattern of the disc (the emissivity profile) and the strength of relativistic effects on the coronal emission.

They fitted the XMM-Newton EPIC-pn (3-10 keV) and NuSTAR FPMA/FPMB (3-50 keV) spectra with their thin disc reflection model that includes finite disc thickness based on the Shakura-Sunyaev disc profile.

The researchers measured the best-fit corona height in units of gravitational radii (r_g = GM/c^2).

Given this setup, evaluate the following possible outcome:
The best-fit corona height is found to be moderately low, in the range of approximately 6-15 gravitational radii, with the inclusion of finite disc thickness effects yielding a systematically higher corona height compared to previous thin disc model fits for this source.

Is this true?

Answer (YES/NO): NO